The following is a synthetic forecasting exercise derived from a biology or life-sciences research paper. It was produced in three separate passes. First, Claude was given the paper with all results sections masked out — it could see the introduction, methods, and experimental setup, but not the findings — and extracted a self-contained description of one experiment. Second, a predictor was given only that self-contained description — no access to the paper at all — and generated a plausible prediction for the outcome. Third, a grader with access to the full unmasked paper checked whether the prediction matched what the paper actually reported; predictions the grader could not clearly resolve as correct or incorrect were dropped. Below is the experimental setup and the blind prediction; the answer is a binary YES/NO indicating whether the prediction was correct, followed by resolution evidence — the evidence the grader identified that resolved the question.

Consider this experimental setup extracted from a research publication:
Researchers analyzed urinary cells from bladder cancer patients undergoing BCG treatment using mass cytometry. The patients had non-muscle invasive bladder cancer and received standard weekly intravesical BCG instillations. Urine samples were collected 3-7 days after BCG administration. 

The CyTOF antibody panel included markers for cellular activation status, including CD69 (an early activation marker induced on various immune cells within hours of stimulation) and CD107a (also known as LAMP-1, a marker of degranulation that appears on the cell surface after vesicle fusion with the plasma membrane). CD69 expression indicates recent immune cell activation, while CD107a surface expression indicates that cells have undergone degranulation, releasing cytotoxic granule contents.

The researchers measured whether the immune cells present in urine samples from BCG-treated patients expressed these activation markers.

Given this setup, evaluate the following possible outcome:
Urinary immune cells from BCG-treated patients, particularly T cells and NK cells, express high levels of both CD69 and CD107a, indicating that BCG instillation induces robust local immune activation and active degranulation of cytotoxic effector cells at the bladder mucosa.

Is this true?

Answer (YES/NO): NO